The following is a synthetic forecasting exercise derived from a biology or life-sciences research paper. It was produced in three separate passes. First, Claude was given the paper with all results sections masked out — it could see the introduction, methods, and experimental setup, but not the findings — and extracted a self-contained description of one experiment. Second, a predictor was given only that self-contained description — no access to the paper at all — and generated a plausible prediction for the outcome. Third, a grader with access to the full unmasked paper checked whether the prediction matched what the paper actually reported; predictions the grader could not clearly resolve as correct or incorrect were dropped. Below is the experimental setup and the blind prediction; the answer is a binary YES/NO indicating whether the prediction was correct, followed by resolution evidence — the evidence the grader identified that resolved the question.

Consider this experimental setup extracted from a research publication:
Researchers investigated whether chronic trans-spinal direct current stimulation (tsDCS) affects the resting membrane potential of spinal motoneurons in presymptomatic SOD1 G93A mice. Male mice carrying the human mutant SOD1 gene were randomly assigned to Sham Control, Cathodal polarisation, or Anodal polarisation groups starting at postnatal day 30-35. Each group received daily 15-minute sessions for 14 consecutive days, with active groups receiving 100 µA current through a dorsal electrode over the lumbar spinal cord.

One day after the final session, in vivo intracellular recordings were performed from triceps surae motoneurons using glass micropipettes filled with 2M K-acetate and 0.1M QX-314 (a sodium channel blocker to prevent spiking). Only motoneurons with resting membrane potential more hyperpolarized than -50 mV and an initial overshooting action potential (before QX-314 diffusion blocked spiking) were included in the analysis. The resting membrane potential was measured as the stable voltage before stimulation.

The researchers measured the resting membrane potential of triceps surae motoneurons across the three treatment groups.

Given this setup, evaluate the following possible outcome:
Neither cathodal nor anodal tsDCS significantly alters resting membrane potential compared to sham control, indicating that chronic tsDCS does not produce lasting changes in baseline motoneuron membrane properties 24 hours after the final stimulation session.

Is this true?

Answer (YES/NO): YES